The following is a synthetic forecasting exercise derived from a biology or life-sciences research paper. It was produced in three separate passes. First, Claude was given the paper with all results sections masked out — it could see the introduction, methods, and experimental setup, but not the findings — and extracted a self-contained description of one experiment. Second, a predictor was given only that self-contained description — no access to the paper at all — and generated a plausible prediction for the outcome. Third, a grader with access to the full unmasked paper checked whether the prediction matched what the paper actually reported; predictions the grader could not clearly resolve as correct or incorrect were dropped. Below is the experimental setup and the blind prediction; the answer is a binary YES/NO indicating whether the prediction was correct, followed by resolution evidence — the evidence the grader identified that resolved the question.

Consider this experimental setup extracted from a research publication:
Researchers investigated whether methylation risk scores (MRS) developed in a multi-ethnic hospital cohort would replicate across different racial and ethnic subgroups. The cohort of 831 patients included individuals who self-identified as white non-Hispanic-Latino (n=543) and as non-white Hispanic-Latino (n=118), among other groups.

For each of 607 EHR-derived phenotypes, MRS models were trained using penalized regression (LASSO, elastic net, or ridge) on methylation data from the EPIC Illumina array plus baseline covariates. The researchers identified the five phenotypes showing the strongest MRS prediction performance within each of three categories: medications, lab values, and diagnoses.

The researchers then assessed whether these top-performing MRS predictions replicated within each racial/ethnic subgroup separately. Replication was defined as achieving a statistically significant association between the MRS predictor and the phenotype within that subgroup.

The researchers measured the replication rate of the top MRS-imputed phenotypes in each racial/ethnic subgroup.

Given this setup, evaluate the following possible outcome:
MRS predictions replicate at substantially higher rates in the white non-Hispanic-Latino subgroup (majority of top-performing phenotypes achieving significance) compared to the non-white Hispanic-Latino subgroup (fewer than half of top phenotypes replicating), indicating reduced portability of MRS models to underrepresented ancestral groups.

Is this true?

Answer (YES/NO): YES